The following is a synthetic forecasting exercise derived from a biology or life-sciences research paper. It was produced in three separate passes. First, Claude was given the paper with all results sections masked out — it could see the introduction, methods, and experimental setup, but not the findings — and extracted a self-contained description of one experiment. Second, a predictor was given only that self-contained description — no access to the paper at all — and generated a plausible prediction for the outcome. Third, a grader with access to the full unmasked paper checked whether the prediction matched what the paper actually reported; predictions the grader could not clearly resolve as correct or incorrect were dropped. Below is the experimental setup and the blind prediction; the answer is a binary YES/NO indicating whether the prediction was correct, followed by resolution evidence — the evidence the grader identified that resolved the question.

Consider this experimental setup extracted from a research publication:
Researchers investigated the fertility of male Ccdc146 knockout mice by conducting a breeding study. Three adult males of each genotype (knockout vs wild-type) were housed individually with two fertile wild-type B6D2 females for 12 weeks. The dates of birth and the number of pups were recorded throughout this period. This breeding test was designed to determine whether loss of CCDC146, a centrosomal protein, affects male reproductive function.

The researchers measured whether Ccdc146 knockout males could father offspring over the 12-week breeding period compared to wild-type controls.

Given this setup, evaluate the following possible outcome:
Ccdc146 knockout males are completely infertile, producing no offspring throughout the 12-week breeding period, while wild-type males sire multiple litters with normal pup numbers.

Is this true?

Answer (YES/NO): YES